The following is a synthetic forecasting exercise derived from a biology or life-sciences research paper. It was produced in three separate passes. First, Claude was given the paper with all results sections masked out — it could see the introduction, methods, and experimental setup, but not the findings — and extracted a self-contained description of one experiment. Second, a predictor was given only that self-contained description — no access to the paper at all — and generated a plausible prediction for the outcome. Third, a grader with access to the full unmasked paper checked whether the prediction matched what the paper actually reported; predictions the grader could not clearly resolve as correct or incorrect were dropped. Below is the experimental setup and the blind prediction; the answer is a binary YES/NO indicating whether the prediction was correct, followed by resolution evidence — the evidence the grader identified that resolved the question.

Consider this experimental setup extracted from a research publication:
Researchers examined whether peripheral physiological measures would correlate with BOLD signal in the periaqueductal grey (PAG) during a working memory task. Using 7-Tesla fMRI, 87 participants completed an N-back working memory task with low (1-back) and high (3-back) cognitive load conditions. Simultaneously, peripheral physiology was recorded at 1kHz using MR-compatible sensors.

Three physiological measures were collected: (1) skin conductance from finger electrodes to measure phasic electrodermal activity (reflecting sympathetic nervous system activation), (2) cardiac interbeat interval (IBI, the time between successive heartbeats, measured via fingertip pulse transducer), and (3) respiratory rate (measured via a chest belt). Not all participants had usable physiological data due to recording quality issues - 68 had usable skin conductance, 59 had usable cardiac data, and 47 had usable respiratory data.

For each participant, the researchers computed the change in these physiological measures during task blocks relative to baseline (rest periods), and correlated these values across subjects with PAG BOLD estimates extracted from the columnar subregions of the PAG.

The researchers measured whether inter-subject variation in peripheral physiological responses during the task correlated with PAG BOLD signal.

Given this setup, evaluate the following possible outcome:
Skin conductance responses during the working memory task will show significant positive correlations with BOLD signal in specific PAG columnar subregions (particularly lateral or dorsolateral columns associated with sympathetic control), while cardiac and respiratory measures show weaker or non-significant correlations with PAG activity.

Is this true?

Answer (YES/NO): NO